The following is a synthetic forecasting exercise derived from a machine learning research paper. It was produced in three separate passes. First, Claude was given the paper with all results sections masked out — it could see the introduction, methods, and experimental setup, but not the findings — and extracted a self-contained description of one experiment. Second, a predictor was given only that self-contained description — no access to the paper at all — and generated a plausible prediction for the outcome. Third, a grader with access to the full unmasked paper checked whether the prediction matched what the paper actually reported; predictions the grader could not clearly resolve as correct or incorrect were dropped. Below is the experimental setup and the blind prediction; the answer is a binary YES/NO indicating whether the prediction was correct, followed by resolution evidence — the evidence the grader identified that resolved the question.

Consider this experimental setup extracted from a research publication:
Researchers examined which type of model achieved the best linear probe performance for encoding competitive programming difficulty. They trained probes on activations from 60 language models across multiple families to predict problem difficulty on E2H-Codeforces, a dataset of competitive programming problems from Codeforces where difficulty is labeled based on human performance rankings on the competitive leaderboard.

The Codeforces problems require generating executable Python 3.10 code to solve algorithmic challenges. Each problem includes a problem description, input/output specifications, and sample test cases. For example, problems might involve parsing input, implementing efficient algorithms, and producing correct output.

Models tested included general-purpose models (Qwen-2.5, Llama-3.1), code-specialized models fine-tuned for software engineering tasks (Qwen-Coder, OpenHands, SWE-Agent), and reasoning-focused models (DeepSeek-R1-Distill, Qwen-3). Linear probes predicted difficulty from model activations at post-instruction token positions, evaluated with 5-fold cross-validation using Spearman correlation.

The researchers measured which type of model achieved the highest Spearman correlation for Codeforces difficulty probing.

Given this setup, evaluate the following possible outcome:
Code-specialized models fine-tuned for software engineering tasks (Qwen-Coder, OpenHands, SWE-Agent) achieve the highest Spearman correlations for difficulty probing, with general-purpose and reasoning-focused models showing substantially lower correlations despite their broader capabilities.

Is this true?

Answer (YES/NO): NO